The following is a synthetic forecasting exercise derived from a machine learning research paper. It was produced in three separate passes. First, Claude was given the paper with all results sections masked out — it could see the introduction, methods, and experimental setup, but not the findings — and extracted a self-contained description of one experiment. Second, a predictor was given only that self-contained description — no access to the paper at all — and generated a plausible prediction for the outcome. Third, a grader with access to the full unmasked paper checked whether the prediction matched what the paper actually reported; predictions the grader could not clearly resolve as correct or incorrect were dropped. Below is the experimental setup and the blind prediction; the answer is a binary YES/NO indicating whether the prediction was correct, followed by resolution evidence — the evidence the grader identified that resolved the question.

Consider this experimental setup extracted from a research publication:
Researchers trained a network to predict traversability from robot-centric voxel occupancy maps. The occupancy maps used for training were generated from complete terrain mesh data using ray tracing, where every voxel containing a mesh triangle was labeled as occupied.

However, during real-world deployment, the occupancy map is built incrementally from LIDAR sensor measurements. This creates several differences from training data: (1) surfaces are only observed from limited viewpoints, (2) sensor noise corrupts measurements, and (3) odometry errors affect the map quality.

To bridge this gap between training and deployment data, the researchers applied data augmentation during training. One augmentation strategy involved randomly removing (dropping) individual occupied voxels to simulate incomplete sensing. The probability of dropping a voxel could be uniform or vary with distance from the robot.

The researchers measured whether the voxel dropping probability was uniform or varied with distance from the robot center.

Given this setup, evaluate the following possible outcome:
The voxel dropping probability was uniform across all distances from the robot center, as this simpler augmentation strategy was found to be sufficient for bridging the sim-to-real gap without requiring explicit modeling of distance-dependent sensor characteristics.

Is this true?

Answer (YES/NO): NO